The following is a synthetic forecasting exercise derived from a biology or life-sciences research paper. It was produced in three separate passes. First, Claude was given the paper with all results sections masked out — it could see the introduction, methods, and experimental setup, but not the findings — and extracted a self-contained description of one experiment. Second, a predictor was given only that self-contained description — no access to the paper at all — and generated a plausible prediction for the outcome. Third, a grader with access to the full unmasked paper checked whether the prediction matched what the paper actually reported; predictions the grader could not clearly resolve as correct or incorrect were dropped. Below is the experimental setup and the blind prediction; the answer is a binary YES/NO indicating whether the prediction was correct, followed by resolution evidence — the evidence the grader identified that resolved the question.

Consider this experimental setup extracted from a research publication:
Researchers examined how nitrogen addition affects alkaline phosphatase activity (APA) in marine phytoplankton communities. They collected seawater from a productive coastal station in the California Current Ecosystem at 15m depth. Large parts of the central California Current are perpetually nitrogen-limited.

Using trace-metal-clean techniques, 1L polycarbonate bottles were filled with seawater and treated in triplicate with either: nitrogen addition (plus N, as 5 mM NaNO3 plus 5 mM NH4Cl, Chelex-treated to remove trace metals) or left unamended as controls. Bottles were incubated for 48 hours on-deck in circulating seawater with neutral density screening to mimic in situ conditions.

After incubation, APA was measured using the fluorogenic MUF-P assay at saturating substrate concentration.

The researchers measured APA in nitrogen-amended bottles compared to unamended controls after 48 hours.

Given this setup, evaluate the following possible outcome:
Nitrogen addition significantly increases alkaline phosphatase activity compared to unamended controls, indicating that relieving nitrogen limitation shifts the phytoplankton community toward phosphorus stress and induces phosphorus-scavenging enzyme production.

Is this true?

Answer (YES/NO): YES